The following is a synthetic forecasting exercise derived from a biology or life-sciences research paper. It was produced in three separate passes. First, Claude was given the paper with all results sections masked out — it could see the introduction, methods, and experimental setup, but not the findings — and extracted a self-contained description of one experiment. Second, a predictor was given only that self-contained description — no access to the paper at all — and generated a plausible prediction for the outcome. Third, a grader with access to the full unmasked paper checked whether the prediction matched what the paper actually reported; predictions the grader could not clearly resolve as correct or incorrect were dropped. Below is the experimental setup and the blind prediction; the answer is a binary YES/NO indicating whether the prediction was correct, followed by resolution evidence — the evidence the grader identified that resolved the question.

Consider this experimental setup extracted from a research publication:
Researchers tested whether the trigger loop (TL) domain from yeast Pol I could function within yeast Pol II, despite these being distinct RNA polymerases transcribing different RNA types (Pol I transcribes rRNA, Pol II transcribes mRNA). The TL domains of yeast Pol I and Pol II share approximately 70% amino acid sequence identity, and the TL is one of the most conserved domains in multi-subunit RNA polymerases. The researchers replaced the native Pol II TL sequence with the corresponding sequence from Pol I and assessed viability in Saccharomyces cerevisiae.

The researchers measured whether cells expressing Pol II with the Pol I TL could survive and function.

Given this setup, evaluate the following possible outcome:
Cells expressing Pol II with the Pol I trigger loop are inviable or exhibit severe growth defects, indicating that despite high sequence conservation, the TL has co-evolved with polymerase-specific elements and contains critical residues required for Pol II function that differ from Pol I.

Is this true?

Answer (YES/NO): YES